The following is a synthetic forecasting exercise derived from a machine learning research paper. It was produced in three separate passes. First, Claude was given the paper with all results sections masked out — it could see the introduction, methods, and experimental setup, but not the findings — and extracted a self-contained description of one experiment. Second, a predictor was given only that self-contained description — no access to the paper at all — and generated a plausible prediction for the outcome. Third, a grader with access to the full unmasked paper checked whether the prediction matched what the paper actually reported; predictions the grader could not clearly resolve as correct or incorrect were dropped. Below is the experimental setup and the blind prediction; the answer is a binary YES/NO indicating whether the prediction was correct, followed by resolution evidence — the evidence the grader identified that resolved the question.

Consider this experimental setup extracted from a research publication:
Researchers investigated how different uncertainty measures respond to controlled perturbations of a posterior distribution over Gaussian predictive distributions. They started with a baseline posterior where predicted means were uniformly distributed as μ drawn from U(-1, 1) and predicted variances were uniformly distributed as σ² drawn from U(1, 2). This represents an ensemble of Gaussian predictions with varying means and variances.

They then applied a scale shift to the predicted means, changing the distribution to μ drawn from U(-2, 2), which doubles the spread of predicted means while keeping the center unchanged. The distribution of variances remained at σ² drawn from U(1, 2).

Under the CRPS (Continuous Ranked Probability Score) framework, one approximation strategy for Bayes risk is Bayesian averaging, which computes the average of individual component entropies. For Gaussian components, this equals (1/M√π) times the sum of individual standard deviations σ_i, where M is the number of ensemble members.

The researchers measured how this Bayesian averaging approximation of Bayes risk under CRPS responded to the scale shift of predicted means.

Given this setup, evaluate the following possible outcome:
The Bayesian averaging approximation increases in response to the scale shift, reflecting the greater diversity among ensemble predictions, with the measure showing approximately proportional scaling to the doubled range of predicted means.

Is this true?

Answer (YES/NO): NO